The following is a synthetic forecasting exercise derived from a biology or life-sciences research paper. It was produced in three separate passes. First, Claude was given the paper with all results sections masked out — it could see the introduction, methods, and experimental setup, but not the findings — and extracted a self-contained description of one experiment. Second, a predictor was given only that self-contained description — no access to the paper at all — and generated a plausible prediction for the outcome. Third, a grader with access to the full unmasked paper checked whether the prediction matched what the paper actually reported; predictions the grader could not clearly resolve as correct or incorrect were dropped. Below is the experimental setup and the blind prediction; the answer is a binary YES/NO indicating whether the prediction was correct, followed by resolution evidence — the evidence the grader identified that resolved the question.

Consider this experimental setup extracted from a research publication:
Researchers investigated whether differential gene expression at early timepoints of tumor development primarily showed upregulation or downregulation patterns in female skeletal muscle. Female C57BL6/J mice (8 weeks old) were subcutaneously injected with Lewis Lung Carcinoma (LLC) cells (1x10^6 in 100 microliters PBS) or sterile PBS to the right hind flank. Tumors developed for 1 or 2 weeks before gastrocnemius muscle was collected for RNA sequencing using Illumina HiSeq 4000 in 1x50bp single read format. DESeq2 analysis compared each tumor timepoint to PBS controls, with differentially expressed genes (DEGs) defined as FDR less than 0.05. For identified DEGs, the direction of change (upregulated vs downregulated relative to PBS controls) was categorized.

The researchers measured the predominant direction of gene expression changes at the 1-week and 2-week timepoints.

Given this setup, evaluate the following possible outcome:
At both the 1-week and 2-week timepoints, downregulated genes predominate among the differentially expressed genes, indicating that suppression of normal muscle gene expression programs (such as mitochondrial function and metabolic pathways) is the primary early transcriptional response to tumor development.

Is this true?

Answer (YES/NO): NO